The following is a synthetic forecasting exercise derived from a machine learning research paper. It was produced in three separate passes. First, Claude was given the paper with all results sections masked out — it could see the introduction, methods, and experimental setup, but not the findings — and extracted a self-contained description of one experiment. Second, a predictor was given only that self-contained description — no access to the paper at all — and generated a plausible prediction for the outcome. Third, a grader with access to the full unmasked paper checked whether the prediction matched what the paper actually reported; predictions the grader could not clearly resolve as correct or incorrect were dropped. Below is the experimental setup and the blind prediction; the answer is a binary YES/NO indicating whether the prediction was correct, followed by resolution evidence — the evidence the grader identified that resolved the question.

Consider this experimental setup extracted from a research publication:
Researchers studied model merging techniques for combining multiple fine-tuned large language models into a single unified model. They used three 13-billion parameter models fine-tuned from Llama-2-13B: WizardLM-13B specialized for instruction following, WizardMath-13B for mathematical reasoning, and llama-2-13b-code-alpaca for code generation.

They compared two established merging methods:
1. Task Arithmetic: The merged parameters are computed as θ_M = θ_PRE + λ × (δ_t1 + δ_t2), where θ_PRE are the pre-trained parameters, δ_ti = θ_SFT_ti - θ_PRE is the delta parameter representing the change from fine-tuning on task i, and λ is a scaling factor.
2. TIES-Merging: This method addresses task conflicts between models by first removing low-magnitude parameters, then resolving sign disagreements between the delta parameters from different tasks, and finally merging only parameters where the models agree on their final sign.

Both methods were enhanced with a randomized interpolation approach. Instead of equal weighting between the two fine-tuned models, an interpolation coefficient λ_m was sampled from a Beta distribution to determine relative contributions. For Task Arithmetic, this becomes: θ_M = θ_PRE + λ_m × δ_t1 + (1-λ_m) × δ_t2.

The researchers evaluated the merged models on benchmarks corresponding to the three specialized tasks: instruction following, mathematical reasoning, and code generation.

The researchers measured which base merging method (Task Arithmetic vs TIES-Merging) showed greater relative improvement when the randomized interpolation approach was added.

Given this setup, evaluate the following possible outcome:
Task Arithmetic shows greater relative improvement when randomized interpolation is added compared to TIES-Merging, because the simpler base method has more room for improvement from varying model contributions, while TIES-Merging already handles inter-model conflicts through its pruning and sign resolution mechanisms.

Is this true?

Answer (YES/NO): NO